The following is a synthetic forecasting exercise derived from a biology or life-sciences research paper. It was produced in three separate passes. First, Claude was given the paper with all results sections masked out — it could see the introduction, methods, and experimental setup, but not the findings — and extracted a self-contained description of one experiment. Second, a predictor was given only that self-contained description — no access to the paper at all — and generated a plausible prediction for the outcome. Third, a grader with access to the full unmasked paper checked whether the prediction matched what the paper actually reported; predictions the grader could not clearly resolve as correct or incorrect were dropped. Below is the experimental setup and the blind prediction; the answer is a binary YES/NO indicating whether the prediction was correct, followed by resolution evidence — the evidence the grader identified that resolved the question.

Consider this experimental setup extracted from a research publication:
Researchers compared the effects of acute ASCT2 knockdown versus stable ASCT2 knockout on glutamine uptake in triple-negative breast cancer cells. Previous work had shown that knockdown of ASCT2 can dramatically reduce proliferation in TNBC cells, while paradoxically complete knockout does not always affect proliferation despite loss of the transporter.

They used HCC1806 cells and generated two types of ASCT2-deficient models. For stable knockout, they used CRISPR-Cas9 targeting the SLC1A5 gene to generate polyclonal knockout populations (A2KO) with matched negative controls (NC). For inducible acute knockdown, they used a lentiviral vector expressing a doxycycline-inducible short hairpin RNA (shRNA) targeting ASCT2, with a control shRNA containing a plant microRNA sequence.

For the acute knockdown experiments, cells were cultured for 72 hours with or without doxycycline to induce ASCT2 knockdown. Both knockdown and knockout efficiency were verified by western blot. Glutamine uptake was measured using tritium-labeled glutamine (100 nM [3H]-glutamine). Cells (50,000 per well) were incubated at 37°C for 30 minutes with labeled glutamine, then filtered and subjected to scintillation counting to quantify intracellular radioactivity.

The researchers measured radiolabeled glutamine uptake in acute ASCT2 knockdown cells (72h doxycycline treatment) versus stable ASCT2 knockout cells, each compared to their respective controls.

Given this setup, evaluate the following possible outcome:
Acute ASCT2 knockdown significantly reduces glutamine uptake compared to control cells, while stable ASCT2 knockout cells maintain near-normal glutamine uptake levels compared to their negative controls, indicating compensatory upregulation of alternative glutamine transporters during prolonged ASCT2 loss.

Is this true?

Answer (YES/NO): NO